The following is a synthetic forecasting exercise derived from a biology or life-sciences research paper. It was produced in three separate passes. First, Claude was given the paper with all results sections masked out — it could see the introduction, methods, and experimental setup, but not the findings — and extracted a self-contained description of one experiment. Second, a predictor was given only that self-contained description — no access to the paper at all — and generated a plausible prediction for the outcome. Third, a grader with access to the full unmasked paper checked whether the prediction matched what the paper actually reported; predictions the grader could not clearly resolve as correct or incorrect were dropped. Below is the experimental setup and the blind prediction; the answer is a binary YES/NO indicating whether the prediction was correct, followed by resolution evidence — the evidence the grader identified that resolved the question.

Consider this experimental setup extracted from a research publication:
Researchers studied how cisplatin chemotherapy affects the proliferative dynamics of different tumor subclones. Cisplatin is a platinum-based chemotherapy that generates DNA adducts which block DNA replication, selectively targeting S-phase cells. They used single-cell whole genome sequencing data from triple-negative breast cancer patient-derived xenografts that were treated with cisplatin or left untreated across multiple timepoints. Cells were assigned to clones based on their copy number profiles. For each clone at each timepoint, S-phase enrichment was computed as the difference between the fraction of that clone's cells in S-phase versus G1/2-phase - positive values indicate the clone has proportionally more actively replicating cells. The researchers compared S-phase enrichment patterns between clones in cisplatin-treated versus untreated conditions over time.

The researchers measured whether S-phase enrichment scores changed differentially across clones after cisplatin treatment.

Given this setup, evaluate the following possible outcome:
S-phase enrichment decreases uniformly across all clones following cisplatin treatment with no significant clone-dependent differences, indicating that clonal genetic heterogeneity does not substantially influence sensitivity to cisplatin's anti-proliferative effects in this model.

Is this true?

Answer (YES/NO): NO